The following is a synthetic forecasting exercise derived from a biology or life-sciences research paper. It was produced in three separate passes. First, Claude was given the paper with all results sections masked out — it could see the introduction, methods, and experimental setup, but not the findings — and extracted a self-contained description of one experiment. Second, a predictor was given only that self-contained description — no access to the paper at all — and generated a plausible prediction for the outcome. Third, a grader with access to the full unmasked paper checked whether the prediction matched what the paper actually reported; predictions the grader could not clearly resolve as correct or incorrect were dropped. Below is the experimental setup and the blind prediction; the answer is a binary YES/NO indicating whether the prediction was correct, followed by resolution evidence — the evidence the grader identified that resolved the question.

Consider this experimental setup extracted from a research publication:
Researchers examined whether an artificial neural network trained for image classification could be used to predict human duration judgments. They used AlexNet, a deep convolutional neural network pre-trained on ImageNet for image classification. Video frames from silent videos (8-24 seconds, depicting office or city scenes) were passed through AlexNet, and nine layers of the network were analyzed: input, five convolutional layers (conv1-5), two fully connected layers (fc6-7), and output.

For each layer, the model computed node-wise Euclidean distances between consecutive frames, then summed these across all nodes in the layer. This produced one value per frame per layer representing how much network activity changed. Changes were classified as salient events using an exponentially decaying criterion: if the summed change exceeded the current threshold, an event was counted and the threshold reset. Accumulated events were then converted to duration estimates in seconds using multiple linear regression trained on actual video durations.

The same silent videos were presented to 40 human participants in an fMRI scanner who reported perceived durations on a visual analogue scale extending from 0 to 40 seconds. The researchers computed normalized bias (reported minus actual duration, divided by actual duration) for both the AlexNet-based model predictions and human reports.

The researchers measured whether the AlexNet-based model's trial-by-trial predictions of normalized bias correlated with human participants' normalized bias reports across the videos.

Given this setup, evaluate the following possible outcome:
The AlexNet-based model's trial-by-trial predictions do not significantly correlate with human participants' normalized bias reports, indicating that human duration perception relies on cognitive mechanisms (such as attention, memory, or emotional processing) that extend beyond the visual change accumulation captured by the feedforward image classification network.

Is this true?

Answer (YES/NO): NO